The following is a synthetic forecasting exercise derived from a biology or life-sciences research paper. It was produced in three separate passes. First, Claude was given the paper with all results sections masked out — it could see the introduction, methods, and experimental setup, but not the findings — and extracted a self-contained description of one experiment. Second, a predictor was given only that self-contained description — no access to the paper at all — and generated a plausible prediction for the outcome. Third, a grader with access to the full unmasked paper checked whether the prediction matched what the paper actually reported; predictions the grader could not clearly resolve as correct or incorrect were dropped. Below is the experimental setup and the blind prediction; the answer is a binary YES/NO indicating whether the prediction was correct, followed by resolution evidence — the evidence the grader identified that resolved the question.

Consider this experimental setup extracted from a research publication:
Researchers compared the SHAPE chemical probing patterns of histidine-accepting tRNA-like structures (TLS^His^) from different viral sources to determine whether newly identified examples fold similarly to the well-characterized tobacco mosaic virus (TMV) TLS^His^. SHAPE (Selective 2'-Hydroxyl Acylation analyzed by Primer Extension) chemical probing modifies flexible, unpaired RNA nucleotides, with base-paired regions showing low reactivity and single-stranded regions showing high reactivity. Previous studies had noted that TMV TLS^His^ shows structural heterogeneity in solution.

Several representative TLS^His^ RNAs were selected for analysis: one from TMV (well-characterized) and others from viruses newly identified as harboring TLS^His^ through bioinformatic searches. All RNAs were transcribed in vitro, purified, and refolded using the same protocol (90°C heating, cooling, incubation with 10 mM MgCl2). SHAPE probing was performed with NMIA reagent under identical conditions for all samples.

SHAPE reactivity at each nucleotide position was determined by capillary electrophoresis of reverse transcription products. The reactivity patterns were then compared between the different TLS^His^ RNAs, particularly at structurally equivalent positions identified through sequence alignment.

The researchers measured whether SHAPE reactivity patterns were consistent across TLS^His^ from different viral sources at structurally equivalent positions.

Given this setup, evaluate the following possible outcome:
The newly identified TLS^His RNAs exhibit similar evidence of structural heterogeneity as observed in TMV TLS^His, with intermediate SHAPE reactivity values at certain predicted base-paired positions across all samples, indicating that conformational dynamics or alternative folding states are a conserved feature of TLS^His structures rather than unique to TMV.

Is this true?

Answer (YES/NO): NO